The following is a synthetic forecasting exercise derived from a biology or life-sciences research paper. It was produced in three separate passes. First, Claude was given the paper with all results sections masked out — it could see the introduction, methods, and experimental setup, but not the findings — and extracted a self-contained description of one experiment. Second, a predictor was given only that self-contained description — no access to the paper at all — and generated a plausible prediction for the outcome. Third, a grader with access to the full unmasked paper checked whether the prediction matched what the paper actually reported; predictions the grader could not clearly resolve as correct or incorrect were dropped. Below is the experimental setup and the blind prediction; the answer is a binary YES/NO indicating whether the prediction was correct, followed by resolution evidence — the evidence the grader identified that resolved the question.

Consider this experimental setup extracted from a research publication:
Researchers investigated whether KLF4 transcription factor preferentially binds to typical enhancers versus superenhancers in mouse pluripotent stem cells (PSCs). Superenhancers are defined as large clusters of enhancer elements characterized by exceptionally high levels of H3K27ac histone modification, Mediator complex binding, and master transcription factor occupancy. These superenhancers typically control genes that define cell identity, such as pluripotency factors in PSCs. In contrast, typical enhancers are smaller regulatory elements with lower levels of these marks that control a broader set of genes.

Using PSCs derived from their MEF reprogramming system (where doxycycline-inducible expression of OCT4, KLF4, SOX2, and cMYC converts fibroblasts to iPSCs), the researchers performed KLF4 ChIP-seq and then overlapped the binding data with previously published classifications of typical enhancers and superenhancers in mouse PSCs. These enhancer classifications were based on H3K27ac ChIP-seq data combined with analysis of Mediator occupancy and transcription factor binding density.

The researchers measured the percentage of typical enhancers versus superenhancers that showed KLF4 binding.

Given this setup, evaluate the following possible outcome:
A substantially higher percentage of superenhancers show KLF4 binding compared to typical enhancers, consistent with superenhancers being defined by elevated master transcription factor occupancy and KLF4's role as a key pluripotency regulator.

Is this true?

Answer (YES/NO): YES